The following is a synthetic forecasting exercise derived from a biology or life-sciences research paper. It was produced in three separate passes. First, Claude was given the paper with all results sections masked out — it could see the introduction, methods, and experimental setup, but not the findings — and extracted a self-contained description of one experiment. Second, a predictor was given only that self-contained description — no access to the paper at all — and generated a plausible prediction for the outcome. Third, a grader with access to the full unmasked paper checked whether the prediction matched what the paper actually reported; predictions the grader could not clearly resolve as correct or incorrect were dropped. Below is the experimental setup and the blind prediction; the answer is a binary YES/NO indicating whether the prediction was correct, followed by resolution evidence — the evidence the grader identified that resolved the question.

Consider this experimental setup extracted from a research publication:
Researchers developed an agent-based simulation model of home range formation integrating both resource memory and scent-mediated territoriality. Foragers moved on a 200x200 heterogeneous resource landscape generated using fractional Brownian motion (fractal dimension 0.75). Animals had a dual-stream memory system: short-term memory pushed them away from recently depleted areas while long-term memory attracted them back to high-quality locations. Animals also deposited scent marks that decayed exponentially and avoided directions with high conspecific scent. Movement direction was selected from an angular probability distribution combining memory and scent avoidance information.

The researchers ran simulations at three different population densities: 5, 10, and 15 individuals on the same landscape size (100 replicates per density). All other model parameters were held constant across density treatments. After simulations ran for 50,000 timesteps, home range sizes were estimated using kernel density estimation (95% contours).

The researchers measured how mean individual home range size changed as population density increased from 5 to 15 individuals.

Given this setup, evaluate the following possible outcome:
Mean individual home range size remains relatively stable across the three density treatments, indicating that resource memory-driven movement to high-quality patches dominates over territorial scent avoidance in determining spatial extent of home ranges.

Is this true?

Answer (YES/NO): YES